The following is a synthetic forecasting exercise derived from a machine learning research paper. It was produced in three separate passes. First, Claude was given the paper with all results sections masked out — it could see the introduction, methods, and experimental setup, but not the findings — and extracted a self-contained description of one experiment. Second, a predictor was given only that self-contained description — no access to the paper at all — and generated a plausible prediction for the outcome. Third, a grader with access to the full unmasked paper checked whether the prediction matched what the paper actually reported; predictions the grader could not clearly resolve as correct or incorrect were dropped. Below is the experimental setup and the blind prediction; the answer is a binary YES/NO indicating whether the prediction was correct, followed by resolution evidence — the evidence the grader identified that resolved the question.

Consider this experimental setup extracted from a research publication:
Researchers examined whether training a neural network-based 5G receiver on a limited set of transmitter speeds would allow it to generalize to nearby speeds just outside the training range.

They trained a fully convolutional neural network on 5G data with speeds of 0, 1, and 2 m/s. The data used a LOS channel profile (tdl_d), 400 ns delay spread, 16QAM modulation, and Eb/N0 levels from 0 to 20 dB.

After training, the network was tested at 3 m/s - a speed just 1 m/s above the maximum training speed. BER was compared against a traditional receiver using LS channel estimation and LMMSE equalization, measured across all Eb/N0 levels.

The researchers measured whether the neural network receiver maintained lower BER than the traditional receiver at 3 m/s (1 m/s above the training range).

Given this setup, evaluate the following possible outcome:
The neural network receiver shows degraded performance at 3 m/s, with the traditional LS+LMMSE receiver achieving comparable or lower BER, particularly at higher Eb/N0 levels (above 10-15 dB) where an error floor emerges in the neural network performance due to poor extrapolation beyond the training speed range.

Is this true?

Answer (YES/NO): NO